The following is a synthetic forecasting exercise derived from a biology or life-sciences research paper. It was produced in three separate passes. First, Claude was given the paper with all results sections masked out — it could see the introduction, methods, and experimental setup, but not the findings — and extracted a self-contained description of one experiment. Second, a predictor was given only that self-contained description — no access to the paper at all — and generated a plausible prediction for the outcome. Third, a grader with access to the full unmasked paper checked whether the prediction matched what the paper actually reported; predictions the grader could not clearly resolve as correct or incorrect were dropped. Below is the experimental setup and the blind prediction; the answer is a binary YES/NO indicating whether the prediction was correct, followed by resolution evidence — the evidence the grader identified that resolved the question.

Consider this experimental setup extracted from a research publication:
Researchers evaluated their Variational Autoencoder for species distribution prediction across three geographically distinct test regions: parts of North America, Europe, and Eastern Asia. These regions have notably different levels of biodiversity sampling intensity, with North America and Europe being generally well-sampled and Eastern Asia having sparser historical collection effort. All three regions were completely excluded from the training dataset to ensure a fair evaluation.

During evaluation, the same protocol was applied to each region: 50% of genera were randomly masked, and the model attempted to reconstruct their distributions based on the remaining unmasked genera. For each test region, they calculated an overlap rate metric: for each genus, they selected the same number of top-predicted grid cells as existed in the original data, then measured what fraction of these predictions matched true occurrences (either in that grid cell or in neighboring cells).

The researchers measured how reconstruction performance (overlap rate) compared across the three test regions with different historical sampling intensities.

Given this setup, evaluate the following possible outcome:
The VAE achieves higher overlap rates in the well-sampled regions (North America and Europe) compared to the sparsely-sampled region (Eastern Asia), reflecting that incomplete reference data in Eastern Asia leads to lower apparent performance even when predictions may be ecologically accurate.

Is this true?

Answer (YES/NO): NO